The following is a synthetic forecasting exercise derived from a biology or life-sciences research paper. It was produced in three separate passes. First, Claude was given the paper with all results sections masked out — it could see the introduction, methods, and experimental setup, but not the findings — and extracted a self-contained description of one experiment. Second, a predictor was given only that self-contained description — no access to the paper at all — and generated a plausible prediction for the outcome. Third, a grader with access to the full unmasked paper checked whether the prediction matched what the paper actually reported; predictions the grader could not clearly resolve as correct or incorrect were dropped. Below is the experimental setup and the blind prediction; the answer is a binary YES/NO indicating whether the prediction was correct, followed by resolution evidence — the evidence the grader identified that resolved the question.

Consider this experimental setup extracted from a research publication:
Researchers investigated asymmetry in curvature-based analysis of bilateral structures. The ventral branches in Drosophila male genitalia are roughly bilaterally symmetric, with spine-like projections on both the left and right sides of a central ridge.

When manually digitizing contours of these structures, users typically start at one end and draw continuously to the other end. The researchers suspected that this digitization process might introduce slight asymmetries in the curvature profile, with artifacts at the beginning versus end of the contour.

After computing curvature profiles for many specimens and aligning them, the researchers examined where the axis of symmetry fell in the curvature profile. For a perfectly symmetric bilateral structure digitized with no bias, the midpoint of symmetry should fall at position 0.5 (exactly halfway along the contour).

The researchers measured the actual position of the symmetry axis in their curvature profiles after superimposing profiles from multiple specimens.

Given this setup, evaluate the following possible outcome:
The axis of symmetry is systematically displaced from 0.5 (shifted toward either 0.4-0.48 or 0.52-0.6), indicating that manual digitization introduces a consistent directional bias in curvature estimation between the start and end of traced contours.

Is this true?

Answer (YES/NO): YES